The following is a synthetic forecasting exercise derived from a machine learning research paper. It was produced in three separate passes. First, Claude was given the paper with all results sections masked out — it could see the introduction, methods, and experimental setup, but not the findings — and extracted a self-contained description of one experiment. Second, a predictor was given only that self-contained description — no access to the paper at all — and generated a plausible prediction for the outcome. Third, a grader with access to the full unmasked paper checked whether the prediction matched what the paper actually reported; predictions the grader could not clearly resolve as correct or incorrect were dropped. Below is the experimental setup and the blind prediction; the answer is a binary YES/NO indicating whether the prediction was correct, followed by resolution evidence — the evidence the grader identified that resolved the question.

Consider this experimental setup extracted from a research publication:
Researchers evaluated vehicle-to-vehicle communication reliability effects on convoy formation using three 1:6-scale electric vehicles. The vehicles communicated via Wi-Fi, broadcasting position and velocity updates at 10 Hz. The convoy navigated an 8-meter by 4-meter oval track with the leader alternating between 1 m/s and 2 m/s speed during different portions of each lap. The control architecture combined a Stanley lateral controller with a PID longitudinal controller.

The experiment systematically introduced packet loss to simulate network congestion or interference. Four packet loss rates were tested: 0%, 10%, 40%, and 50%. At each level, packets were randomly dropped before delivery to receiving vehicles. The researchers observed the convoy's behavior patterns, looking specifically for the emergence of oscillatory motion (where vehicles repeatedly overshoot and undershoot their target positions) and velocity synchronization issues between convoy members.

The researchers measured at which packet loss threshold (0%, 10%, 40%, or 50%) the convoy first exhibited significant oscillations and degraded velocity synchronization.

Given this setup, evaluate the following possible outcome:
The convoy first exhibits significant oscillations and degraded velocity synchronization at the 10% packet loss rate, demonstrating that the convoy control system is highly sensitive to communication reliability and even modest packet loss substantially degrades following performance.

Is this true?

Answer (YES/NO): NO